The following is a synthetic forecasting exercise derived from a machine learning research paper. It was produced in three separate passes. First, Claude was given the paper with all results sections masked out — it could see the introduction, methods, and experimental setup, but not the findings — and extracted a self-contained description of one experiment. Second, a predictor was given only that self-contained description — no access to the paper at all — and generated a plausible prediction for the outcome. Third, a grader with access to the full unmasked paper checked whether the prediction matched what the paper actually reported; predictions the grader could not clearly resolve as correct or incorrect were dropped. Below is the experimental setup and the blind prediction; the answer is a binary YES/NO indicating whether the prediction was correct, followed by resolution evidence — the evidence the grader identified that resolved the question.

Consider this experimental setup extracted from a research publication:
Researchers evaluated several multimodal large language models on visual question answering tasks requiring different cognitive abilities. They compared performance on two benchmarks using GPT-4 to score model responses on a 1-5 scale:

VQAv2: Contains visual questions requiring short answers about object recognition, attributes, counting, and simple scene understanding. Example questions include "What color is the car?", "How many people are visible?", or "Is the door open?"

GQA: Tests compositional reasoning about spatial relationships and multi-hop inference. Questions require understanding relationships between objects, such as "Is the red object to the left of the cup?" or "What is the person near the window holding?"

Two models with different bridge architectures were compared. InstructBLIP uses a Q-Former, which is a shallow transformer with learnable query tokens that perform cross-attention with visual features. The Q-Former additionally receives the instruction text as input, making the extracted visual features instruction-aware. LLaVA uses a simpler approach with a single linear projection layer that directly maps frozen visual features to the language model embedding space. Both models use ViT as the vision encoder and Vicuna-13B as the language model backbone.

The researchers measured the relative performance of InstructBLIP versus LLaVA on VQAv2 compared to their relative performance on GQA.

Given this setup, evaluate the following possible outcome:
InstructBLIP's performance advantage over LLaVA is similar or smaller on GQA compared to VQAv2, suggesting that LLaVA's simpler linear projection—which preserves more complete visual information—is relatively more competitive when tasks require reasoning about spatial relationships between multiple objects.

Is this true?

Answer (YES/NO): YES